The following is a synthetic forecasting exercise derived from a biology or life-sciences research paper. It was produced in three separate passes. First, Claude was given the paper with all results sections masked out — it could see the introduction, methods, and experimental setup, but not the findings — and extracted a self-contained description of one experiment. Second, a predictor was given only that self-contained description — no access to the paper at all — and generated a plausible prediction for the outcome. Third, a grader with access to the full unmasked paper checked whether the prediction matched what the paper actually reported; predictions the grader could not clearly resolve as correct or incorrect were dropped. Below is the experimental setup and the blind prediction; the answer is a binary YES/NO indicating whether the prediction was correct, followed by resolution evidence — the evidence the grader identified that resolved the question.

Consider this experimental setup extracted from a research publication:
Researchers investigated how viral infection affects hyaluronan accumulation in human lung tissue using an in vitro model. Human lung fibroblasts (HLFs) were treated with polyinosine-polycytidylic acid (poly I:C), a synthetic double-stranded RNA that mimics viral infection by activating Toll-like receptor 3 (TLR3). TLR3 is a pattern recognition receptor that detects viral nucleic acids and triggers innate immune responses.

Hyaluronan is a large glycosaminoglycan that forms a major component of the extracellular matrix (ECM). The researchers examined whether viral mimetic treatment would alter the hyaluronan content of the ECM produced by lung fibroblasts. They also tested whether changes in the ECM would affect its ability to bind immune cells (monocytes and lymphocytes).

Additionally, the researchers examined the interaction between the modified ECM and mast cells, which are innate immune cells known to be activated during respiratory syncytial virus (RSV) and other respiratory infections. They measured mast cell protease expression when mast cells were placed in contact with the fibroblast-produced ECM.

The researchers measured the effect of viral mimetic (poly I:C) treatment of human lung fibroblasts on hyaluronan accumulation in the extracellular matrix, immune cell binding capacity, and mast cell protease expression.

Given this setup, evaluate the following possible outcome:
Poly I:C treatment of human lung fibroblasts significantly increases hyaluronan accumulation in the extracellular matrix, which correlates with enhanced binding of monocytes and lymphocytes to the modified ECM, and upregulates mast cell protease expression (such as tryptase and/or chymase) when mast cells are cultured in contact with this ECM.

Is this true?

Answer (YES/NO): YES